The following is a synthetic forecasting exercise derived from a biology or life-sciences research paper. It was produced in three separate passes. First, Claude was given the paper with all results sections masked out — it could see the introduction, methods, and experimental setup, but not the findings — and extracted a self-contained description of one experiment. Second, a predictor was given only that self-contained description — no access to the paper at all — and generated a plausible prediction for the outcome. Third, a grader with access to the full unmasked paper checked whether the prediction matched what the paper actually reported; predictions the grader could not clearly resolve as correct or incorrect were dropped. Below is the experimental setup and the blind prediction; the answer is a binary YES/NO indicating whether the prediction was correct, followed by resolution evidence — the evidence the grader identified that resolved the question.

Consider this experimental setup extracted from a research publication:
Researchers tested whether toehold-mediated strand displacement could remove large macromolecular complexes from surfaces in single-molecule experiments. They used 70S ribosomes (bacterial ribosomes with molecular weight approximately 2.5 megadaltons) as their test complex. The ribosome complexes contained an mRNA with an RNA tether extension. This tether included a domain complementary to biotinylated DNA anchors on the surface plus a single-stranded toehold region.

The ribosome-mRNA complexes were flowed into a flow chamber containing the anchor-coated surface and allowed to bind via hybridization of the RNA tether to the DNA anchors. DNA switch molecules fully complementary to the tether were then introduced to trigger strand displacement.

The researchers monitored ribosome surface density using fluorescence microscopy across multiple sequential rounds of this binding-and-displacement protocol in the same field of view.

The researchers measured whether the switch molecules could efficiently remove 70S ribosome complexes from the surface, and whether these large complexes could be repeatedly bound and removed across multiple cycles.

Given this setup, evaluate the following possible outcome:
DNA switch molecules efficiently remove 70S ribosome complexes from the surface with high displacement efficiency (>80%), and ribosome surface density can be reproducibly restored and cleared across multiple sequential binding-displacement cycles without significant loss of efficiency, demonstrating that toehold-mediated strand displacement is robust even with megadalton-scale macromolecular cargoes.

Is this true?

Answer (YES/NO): YES